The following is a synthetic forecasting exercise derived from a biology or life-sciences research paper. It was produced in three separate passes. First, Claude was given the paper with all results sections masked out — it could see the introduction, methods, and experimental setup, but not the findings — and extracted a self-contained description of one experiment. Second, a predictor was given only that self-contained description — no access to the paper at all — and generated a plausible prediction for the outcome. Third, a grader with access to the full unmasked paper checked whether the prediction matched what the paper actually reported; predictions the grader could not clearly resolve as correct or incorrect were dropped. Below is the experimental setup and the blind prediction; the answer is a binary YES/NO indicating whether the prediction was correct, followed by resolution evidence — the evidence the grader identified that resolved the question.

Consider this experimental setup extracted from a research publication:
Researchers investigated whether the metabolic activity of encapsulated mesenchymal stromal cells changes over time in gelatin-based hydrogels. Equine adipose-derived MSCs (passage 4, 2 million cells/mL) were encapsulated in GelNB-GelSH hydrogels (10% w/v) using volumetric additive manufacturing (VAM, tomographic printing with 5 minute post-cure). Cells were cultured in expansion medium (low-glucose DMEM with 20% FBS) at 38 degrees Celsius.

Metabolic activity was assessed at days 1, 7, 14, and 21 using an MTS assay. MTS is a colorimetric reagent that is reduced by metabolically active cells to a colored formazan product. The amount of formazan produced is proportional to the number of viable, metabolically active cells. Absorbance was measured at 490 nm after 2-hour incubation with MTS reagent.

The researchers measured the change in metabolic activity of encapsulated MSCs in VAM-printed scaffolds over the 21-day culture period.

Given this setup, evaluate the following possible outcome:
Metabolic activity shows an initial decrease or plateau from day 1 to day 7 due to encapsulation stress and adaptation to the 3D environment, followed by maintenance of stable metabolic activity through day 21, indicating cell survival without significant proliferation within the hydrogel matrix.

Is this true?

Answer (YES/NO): NO